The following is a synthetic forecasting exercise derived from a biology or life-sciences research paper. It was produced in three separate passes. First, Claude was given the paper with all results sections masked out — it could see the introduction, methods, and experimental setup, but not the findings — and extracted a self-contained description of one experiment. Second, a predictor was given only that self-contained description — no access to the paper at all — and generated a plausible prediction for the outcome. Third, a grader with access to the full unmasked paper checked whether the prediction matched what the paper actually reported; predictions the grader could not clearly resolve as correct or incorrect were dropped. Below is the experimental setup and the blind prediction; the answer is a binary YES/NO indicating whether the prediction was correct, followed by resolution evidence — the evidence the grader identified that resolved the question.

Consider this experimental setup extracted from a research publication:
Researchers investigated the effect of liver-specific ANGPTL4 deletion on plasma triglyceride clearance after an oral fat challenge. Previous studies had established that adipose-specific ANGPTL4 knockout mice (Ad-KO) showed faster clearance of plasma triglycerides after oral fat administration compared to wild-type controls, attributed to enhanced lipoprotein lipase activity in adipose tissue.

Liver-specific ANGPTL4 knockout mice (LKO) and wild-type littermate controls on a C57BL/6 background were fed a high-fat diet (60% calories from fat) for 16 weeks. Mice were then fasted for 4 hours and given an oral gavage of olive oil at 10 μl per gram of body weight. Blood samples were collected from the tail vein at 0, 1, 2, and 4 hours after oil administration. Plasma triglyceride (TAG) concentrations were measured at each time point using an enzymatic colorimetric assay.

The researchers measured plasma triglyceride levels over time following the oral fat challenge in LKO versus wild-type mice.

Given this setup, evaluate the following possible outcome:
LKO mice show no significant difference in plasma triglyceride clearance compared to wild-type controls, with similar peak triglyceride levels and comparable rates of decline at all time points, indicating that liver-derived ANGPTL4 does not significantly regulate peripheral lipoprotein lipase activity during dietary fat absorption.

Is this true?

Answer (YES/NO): NO